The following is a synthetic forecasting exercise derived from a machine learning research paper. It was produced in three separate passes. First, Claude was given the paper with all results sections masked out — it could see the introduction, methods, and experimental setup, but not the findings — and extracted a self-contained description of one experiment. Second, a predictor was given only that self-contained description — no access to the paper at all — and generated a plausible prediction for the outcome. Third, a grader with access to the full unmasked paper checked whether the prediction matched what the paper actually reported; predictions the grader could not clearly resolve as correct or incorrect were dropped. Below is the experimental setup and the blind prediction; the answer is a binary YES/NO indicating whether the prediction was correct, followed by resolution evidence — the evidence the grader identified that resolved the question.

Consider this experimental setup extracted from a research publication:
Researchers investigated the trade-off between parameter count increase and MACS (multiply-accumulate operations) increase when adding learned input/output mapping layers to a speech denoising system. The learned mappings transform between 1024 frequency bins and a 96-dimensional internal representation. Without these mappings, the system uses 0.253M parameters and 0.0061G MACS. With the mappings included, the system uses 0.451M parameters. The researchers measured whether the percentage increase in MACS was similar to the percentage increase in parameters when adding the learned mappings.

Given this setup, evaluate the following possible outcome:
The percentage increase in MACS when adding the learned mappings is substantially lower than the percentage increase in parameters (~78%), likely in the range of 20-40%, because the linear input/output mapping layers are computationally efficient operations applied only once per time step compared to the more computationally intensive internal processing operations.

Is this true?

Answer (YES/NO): NO